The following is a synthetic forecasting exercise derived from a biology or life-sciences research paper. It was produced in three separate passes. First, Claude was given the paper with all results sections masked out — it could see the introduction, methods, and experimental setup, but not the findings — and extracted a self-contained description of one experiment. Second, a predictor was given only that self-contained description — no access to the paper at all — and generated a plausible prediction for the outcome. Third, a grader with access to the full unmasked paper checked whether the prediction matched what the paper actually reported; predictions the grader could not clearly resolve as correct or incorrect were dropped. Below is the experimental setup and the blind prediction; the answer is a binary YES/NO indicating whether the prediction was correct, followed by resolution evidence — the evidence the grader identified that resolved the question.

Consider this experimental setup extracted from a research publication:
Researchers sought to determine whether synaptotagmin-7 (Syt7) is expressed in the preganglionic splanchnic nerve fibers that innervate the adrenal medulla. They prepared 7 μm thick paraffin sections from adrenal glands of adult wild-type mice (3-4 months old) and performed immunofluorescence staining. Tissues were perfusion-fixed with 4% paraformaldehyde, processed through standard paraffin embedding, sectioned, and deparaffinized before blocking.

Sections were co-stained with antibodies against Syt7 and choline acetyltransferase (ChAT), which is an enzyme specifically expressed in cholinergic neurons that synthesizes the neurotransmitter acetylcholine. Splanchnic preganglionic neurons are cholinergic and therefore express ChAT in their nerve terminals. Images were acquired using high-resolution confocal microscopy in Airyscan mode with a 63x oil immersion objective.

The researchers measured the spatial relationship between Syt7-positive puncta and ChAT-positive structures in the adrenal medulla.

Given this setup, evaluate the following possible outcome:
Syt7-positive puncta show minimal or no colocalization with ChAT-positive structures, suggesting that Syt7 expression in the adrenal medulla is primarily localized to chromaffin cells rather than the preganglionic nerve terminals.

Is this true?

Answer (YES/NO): NO